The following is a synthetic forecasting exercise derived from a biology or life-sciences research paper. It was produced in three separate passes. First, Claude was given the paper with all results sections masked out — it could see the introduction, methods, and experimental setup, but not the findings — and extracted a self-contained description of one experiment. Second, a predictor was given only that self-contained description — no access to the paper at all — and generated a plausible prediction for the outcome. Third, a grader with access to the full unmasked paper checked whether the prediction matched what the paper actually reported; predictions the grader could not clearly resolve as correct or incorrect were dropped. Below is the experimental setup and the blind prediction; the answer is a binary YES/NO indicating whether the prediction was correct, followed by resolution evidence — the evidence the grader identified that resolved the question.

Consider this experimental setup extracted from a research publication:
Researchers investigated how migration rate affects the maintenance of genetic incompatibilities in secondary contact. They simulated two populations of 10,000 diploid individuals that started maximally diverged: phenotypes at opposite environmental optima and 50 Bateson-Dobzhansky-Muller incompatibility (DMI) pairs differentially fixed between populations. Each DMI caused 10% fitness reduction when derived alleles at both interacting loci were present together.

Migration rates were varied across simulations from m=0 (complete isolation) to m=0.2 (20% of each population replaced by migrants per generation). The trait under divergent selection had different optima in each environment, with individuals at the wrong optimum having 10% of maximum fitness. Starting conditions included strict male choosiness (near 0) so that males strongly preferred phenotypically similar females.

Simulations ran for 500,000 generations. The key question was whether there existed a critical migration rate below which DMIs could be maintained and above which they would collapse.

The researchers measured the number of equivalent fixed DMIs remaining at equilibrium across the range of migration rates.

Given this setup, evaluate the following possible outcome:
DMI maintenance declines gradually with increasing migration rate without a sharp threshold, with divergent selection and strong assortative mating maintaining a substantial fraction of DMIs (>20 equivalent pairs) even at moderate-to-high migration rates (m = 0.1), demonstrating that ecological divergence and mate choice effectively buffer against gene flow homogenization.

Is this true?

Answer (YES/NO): NO